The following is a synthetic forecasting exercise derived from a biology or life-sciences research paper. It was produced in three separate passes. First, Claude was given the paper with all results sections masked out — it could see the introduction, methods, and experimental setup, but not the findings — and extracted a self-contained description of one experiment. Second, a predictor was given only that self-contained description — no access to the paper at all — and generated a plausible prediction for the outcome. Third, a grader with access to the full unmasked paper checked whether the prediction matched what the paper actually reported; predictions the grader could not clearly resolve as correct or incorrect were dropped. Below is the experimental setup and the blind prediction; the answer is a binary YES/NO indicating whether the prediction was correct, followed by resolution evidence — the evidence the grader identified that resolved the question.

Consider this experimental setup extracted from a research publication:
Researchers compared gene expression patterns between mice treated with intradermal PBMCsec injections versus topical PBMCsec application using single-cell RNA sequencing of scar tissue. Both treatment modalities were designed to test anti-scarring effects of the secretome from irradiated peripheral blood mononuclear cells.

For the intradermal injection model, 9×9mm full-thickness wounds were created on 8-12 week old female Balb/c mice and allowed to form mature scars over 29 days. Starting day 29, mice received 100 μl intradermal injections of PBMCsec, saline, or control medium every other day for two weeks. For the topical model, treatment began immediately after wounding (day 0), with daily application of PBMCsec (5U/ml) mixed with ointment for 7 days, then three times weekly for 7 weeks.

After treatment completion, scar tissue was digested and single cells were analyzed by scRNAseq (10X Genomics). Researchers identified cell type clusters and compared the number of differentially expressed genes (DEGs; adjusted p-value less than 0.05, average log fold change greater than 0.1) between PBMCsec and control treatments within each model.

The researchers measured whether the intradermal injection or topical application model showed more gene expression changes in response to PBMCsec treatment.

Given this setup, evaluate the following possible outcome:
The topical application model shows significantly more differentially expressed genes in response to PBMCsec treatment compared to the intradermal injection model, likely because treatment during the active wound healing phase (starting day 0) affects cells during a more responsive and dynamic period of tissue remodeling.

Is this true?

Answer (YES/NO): YES